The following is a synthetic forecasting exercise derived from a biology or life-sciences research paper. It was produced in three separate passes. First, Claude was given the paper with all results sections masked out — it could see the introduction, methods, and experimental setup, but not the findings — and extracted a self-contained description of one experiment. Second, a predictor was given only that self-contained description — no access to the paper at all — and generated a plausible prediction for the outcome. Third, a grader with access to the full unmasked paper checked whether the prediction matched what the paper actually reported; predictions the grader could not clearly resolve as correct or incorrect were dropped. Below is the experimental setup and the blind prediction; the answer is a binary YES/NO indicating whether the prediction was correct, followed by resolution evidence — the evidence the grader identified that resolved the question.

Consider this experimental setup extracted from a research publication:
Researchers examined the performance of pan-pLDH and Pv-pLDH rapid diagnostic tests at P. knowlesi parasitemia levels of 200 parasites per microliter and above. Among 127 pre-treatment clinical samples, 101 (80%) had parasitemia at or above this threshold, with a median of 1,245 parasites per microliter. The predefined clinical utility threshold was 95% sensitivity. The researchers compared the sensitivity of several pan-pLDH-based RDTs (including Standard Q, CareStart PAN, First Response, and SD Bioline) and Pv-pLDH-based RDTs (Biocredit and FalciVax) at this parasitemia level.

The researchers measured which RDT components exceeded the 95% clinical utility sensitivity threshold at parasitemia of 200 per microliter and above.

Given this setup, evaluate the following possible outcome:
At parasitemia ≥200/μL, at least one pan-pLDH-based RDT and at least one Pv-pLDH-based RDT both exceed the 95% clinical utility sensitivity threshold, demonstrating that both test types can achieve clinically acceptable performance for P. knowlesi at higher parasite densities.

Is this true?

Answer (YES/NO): YES